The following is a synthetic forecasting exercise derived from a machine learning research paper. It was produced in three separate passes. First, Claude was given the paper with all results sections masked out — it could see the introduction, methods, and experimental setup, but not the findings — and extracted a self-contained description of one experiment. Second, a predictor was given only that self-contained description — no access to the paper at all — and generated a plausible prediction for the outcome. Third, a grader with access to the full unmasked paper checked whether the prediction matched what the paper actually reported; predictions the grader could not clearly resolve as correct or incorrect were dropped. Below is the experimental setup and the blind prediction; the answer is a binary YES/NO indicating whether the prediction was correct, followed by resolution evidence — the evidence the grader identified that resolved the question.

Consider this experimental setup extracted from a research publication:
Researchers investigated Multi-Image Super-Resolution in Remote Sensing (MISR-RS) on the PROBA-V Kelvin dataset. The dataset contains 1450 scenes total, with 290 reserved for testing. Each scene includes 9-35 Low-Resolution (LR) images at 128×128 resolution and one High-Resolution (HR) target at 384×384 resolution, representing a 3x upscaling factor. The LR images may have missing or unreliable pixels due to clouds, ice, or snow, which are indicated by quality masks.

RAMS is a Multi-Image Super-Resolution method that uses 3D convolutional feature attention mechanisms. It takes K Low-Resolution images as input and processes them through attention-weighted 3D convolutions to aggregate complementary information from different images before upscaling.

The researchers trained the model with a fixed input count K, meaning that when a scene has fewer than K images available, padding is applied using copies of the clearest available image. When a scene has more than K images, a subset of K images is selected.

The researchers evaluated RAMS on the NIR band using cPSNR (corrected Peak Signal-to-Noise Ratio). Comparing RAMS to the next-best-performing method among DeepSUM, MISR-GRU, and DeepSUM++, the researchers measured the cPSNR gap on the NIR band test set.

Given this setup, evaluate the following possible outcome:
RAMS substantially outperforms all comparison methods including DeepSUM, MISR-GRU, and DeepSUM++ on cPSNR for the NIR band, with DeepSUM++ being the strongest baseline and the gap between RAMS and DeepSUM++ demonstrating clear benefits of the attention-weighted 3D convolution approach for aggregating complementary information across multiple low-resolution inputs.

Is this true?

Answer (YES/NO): NO